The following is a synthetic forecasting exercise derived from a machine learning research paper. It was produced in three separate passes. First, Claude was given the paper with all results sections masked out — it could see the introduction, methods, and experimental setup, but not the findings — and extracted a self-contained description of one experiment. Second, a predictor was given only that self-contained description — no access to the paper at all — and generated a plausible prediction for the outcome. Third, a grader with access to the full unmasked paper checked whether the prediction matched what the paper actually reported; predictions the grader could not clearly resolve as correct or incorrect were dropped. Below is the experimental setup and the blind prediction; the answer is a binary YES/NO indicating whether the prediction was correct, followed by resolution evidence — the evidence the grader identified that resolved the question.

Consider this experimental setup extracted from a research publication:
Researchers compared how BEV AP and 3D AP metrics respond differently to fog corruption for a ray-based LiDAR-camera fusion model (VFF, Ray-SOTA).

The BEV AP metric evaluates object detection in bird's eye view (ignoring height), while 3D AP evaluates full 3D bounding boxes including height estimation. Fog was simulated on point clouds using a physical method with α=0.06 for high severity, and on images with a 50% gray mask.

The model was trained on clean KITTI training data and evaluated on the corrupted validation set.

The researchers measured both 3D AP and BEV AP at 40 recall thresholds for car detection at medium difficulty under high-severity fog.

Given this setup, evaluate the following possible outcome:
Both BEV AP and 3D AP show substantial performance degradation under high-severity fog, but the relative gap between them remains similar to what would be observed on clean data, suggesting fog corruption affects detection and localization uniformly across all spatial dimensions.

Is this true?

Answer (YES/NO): NO